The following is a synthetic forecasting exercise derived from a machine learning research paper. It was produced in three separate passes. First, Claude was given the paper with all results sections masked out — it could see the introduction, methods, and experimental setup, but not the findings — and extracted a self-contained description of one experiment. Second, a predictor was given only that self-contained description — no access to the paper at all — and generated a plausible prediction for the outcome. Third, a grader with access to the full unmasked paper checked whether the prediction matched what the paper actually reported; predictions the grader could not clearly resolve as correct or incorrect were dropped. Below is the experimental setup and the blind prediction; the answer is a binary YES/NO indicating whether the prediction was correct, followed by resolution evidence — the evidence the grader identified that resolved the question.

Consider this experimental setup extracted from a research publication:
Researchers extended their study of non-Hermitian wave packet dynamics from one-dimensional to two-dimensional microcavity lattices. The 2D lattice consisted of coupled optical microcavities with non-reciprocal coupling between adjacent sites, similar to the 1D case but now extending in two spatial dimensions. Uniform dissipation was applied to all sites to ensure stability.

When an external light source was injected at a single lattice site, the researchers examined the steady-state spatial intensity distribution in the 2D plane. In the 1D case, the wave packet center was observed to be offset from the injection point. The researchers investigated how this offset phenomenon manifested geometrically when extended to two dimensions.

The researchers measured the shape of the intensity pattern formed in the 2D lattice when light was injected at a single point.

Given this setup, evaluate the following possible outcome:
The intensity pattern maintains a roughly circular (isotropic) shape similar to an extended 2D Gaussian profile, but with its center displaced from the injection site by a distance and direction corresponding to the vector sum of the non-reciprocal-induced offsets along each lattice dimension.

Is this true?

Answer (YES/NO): NO